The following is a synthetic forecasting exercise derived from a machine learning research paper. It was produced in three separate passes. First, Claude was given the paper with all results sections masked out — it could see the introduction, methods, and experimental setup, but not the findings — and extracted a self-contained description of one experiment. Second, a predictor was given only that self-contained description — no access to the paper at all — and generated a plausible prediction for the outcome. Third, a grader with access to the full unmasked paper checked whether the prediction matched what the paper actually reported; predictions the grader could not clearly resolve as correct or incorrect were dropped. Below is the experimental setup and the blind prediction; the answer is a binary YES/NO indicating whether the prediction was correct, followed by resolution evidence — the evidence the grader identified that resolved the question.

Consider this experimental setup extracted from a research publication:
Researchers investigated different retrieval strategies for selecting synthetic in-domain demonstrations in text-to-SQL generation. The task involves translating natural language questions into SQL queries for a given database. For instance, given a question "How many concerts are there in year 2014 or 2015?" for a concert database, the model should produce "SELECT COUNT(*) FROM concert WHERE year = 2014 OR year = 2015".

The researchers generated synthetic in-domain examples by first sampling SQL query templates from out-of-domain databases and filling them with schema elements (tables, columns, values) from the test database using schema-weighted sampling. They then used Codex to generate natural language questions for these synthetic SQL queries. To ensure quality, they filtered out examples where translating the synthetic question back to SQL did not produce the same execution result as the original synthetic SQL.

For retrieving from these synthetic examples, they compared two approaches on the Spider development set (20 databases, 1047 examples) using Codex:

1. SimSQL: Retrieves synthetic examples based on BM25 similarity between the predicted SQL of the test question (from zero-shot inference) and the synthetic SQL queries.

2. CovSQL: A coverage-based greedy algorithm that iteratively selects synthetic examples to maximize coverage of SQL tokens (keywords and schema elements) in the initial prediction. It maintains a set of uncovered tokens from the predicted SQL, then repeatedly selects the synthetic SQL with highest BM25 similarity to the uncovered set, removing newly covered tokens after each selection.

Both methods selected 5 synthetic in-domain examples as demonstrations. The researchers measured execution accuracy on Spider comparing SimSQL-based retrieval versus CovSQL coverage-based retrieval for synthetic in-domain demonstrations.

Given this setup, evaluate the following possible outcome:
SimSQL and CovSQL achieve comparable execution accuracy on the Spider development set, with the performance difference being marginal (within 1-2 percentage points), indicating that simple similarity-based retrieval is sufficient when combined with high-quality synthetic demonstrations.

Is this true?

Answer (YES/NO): NO